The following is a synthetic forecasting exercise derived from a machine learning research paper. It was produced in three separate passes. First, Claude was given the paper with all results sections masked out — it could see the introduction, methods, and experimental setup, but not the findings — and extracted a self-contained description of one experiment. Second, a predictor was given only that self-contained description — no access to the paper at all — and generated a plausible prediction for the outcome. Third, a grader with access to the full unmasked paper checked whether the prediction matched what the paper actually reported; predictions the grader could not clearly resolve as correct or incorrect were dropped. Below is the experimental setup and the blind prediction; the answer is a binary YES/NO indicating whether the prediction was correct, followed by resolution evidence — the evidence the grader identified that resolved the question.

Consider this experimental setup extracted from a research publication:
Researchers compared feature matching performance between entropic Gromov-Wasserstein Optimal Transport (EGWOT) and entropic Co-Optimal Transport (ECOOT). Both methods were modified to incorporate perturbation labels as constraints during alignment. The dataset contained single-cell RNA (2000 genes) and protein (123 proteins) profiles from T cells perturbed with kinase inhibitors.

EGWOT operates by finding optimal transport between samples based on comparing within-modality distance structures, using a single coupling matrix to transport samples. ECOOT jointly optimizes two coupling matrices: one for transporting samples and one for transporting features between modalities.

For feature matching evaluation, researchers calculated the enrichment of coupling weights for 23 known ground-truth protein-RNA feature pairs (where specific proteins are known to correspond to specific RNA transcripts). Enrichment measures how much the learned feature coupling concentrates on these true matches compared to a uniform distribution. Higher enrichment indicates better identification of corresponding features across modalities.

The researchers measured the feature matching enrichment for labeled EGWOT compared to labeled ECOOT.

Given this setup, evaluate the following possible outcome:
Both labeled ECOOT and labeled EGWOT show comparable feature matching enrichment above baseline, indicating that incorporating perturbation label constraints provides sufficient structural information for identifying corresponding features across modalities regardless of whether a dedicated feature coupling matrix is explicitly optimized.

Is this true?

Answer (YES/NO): NO